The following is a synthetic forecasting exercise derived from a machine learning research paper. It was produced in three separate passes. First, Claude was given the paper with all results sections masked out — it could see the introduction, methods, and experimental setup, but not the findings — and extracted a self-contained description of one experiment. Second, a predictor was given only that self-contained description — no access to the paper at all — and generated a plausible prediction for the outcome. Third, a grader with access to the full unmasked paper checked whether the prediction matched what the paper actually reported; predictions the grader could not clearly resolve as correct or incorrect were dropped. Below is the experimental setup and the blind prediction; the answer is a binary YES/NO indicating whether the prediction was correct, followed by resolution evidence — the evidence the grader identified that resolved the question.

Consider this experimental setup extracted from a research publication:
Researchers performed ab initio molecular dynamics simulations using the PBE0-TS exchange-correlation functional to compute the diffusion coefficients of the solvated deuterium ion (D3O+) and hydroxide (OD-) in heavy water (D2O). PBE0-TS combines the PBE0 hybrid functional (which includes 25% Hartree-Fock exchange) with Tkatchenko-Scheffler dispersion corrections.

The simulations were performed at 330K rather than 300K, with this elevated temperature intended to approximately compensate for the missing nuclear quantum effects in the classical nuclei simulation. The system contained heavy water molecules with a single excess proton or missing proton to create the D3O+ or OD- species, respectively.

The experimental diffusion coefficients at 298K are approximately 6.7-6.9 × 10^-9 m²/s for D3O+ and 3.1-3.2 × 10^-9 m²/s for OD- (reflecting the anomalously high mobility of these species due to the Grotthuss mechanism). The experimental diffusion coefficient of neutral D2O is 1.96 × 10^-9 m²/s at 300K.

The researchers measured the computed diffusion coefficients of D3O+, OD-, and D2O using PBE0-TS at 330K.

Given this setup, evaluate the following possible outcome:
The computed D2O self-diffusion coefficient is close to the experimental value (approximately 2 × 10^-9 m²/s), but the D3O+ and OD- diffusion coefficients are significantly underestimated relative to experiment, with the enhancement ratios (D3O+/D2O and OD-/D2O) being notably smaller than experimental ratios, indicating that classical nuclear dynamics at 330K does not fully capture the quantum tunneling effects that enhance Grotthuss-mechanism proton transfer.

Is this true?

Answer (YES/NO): NO